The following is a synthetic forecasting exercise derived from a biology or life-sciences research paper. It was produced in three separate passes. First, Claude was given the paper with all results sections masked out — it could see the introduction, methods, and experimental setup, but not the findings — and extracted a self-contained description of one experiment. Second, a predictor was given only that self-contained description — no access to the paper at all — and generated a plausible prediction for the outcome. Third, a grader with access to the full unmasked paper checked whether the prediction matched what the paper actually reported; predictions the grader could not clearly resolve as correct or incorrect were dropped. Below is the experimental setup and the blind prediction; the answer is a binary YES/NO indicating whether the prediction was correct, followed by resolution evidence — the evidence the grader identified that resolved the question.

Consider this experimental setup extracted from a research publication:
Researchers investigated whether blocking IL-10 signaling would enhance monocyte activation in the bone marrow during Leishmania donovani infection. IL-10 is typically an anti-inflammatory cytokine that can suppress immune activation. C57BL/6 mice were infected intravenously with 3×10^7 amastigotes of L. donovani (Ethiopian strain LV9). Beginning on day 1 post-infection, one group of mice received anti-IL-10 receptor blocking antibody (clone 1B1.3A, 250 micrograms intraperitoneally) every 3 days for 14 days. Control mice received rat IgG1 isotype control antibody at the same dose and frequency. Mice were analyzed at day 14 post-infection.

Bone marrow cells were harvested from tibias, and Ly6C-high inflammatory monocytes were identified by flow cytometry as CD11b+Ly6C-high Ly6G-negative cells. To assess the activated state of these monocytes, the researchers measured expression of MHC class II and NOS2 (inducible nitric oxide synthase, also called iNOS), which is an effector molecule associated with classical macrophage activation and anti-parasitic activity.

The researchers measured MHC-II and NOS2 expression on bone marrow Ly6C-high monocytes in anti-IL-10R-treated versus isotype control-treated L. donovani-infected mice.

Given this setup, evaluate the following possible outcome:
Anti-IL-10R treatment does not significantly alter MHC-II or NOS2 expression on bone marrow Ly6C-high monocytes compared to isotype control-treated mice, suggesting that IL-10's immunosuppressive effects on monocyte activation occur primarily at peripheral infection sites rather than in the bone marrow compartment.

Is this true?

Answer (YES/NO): NO